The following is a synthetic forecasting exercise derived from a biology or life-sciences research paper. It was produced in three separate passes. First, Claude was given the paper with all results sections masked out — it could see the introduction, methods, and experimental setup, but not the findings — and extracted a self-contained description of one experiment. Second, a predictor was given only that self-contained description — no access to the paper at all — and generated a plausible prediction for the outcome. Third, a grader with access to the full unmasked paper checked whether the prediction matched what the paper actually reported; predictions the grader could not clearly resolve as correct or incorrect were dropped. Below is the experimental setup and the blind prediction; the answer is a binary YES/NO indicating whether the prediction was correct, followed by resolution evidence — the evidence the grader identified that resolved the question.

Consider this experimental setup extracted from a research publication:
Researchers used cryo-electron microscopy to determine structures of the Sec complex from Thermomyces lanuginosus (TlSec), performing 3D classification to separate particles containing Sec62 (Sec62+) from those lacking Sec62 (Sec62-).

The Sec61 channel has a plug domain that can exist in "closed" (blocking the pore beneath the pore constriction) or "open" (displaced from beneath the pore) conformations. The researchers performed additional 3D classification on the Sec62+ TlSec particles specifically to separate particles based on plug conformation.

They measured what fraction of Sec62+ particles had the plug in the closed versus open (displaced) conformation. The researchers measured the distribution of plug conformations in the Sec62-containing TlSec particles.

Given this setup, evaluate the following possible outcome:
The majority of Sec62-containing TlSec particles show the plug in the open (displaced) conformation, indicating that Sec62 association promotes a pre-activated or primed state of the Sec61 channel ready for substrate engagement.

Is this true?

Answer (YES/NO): NO